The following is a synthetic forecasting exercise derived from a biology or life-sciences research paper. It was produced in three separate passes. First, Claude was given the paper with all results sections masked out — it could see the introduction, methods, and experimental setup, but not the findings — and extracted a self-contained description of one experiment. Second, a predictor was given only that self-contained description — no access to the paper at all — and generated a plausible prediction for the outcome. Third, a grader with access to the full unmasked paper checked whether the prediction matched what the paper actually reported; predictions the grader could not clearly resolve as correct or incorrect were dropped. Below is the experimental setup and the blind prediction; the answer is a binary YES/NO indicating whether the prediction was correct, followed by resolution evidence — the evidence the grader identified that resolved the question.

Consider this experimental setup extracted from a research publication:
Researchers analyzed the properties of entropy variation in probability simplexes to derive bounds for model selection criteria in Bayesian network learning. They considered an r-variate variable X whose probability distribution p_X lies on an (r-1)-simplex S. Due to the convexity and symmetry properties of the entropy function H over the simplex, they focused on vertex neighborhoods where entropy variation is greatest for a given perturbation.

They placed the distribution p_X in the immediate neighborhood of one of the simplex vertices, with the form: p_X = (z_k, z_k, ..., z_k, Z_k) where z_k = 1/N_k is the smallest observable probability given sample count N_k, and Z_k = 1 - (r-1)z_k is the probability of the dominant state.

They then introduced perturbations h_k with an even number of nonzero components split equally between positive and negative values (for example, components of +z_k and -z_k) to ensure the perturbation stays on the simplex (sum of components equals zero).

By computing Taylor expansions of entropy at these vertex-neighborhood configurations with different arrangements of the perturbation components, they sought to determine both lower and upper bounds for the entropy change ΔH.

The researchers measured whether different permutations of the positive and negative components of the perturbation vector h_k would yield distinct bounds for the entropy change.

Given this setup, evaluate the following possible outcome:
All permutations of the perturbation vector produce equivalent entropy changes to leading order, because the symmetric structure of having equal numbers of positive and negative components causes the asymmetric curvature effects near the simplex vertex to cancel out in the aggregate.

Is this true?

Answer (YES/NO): NO